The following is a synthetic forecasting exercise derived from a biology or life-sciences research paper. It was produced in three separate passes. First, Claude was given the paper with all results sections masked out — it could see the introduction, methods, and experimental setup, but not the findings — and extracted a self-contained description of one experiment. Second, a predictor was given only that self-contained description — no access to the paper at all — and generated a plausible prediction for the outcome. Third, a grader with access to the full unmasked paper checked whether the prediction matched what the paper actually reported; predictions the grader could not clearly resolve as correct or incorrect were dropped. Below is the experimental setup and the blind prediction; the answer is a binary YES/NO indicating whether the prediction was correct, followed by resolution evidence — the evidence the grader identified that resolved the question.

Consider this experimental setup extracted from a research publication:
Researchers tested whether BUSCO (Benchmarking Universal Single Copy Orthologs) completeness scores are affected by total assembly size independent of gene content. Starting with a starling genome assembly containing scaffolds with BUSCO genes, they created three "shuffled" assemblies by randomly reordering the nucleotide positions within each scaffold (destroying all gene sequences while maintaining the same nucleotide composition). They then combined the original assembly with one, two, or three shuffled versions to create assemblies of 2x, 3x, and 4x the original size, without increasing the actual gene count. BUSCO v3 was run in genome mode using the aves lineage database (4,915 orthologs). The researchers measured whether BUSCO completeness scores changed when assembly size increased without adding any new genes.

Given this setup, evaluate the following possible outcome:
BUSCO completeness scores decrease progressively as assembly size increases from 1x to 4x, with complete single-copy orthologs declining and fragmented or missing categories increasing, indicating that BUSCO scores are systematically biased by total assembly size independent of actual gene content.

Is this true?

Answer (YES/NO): NO